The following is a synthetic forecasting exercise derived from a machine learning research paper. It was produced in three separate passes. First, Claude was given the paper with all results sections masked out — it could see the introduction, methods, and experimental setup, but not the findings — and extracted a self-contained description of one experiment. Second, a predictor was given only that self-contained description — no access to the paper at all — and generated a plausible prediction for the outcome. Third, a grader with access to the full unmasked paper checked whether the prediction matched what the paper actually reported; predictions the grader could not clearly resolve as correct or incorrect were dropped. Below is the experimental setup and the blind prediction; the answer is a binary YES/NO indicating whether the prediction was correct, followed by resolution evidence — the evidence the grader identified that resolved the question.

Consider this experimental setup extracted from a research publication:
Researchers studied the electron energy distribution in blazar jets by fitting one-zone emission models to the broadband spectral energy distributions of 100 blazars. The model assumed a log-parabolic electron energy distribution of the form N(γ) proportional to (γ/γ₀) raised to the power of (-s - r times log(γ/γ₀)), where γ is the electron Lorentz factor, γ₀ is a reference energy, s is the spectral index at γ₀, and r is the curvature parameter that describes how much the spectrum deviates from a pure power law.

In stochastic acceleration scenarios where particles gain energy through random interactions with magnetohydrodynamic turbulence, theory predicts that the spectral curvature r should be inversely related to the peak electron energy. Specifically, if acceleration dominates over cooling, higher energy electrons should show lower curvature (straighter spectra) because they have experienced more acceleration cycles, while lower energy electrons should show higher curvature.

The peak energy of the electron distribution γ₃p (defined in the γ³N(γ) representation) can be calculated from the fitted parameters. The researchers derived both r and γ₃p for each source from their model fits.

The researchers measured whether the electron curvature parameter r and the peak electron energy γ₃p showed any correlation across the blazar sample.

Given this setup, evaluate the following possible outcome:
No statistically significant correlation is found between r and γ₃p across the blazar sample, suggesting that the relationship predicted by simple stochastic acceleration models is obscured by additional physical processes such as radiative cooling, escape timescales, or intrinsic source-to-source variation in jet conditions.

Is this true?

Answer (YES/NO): NO